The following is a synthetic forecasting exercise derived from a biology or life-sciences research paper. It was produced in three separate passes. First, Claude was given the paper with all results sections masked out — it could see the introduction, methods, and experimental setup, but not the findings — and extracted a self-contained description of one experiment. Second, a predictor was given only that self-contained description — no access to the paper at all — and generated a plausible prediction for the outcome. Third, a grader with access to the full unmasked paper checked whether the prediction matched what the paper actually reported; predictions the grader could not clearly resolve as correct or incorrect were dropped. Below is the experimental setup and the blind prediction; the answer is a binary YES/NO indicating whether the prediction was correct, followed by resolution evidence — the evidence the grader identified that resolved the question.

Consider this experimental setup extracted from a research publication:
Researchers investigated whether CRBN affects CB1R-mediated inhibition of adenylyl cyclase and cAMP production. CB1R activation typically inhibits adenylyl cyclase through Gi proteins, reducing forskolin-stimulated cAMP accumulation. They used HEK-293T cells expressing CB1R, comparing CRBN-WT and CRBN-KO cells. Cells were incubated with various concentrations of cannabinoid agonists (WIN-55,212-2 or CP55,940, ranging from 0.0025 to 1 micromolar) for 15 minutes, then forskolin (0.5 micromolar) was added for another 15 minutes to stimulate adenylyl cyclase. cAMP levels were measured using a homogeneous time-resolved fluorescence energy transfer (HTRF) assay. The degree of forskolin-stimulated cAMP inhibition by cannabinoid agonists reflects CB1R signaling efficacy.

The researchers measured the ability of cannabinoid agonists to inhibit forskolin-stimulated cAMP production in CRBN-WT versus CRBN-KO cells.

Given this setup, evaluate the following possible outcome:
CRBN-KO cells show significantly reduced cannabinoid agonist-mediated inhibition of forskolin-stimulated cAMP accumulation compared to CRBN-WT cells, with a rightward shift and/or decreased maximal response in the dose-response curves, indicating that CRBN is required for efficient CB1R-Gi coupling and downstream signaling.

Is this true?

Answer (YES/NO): NO